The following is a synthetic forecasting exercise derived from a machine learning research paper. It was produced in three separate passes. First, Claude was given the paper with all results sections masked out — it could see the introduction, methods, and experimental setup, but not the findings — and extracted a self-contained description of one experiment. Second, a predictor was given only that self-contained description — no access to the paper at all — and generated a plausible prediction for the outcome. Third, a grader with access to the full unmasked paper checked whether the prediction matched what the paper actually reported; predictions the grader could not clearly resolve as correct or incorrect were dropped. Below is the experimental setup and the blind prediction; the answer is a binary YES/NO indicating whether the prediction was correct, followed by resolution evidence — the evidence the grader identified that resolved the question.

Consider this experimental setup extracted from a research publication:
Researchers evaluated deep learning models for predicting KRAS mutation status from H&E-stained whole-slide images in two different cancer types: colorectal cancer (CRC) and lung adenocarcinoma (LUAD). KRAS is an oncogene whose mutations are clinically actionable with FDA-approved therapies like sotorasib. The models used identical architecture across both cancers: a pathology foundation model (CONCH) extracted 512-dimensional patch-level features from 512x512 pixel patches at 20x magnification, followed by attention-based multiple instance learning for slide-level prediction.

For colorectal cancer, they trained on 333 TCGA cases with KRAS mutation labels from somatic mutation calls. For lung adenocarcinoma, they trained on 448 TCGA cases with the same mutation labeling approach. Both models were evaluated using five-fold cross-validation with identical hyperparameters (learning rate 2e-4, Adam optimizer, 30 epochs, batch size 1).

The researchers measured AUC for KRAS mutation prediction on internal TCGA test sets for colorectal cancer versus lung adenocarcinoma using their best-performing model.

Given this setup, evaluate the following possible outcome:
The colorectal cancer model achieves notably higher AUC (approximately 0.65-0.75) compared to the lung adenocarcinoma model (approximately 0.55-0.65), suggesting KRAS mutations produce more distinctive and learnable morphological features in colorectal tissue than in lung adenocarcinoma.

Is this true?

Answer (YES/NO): NO